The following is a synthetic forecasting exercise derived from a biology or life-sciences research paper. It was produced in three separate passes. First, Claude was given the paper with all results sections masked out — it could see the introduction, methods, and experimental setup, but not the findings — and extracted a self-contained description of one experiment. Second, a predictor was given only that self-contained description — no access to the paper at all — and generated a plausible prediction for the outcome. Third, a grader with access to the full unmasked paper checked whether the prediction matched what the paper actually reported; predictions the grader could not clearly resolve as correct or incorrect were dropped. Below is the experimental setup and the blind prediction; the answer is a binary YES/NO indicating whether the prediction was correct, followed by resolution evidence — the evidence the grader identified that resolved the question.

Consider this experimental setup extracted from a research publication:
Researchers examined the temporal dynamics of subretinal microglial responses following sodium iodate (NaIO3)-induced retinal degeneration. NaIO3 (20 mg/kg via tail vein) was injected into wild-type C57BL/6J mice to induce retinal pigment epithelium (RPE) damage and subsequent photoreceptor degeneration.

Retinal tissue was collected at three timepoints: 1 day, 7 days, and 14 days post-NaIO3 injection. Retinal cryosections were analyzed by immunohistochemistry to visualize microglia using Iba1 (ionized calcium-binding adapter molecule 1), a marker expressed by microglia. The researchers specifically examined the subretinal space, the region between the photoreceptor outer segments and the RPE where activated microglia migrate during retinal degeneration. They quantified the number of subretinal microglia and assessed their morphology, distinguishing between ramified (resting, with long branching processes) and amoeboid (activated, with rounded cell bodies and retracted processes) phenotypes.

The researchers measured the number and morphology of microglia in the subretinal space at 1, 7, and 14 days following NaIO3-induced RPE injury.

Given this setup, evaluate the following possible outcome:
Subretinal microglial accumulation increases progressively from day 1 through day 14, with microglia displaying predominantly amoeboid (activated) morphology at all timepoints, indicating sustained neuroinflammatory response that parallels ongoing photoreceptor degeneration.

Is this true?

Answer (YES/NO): NO